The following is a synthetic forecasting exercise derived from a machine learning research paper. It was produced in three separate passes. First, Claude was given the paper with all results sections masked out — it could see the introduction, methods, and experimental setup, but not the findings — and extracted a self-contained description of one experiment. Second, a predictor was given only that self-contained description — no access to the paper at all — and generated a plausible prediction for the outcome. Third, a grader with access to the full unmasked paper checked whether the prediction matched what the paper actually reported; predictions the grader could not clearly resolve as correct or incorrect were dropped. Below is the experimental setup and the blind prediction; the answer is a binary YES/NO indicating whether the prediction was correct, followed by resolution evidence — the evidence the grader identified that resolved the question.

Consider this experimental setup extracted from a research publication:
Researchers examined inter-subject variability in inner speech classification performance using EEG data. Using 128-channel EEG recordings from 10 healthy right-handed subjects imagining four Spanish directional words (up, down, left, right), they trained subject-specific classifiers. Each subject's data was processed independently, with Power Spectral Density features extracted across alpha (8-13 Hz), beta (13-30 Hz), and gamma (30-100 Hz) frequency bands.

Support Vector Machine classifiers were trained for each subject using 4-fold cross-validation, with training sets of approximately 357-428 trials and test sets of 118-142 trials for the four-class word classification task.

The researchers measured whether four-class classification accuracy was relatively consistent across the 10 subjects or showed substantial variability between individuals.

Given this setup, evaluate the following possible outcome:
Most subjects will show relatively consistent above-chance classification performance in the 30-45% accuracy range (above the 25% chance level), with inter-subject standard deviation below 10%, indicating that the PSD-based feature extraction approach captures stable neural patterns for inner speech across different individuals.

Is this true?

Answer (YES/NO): NO